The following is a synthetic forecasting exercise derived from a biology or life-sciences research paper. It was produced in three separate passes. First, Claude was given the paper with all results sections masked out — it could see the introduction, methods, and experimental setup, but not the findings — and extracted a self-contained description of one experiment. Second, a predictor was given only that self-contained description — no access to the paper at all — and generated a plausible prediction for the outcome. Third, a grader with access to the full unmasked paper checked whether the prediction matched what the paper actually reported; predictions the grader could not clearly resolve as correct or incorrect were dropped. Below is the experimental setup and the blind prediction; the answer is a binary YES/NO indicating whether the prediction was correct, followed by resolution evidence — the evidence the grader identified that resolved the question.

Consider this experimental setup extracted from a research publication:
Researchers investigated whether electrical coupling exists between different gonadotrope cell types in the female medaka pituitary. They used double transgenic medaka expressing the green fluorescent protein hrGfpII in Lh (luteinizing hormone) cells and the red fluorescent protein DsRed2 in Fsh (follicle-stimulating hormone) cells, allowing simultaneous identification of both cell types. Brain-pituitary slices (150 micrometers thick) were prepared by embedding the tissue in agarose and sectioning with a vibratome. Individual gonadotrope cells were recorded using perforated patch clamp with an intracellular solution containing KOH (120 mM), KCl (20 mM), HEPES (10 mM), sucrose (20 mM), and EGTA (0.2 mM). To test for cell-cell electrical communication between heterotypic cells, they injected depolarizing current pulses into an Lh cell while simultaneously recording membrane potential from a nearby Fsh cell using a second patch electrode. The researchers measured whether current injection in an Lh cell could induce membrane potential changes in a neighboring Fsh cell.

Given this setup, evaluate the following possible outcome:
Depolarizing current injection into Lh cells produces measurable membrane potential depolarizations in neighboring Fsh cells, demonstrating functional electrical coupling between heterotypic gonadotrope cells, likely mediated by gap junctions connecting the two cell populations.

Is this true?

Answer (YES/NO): NO